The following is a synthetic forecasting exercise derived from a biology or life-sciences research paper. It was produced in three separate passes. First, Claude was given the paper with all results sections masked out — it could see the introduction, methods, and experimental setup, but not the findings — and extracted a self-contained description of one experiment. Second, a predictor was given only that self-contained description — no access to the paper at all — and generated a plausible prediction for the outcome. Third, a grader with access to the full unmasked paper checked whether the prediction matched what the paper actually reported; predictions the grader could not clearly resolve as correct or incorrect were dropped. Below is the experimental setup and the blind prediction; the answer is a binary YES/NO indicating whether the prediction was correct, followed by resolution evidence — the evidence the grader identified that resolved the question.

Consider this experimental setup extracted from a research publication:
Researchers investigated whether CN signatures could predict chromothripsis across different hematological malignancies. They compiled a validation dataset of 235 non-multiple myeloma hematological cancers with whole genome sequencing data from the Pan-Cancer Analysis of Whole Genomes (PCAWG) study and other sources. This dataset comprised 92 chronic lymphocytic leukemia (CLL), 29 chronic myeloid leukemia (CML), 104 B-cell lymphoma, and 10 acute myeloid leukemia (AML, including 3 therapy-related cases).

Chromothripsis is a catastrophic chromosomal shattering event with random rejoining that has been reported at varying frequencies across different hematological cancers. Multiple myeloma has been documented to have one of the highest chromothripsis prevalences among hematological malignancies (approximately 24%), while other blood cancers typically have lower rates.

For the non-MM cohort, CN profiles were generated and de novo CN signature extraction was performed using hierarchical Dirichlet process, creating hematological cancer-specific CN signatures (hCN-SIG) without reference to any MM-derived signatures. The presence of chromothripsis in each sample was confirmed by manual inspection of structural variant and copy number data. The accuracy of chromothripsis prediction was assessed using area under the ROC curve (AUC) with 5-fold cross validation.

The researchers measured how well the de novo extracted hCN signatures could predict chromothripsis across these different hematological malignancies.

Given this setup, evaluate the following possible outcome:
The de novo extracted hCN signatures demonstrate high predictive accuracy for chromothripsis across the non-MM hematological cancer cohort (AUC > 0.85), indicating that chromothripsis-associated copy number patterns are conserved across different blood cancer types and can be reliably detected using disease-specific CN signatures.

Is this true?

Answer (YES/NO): YES